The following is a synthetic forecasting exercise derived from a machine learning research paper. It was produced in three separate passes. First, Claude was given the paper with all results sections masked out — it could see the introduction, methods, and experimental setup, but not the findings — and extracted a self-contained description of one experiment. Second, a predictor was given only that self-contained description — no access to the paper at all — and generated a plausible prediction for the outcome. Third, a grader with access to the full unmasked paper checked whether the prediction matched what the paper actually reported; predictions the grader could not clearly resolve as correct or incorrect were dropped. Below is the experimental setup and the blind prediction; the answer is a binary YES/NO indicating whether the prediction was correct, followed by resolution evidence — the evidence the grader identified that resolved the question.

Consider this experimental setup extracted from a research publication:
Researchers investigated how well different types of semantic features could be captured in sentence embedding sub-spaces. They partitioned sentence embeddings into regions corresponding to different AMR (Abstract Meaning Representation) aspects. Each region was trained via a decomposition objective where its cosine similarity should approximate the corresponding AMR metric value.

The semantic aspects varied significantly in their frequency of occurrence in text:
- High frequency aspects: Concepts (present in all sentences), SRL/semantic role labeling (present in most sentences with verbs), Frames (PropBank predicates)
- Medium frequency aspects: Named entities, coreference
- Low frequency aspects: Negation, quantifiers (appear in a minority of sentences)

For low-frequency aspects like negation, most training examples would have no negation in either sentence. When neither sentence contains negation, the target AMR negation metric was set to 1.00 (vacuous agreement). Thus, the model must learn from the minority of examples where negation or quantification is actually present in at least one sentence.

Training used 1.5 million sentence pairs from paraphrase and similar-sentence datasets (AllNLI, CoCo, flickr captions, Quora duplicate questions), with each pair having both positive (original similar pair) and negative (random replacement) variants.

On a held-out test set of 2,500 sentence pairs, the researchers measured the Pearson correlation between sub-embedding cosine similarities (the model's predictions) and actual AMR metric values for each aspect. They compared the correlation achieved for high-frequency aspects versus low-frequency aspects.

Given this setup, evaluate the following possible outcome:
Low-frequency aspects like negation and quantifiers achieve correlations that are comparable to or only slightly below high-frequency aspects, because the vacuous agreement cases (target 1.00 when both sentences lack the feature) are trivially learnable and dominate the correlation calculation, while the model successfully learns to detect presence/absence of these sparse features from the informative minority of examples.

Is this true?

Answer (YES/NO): NO